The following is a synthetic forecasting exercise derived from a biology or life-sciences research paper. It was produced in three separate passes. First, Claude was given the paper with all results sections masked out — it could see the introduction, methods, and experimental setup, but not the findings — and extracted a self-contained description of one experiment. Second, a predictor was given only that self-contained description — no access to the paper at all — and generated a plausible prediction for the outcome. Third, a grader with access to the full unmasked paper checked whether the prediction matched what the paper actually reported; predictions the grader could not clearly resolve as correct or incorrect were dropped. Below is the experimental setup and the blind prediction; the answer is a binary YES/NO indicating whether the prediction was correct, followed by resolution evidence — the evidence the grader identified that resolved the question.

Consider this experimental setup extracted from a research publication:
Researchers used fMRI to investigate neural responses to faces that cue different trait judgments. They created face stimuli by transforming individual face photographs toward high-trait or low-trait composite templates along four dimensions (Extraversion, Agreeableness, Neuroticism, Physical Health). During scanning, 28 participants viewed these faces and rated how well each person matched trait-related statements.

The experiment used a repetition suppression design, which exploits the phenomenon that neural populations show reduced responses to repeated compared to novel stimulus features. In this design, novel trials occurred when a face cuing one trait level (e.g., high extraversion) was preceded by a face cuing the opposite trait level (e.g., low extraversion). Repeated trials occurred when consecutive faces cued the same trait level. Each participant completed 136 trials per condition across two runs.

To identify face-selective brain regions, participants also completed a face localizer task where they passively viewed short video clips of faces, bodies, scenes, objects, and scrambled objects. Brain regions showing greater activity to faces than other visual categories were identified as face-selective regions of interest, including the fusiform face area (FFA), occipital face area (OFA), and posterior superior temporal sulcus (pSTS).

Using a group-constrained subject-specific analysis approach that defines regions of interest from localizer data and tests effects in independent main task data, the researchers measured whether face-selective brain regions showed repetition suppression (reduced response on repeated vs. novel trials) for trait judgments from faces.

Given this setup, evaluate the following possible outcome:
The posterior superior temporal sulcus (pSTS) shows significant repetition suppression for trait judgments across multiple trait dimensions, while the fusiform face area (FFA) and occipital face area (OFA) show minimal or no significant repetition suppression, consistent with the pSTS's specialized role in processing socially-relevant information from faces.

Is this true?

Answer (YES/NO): NO